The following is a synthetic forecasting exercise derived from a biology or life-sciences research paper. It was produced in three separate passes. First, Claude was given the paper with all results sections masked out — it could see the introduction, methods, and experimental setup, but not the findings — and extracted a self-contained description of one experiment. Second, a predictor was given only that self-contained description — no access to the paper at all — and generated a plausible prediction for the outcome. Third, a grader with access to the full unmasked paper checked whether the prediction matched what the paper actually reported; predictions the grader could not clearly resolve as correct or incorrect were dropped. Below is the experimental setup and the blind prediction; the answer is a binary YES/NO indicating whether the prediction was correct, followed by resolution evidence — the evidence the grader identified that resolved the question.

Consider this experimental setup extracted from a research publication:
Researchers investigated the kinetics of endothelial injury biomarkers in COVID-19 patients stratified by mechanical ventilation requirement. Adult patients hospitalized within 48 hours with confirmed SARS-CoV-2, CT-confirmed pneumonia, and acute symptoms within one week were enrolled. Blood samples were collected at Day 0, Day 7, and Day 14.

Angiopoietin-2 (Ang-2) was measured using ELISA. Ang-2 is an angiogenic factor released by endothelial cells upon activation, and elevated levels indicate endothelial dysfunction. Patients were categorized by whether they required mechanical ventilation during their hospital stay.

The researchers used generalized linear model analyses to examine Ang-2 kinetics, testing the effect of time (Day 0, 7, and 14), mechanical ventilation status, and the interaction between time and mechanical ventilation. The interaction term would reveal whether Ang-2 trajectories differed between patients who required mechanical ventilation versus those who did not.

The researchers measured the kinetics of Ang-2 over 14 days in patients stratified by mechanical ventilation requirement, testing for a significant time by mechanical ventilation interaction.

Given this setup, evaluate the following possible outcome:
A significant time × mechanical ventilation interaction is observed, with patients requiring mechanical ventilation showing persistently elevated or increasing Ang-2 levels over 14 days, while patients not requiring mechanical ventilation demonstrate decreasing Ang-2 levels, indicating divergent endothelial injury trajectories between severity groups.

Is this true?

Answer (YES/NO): NO